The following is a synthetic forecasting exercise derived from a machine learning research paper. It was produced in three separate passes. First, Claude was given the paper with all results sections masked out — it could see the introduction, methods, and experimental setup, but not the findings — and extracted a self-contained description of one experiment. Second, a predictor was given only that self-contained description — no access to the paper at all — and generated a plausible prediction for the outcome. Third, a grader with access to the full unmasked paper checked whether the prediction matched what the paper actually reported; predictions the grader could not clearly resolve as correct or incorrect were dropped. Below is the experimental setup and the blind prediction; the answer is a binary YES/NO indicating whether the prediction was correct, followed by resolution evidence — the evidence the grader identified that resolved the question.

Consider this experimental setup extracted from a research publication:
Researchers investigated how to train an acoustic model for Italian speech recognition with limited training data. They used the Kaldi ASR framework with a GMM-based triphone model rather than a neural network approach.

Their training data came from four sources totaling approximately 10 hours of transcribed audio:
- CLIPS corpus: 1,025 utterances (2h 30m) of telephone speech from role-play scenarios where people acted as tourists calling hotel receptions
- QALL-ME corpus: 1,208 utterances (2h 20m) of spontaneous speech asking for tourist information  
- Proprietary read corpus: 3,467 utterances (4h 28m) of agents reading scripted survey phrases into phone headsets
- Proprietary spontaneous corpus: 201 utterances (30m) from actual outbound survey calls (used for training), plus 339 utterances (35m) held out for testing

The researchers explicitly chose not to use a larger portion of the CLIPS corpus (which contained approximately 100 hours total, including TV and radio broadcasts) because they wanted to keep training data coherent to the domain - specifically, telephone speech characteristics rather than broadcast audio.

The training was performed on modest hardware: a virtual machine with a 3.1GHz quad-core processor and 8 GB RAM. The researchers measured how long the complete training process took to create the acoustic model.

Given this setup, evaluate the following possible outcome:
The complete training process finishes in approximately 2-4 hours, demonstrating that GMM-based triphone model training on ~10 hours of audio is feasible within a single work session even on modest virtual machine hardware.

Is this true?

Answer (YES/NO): NO